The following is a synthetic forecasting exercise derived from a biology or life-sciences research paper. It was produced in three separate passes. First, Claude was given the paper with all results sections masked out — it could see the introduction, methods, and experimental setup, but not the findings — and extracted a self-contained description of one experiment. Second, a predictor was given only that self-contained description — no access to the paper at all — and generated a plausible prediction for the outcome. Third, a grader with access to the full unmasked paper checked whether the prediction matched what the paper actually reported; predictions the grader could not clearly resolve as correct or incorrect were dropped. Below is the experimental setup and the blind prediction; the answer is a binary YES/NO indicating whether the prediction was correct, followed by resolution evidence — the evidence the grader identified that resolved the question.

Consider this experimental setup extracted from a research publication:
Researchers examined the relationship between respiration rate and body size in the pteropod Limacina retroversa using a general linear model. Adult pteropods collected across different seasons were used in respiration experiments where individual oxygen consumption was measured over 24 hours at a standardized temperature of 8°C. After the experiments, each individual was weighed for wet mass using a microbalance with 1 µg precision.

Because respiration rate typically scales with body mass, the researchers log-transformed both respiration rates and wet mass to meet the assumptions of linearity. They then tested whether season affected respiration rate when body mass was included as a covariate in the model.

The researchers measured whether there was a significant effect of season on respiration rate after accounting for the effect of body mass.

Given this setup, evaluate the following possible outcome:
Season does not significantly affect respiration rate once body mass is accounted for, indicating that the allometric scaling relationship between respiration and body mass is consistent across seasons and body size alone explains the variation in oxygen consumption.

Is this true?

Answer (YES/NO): NO